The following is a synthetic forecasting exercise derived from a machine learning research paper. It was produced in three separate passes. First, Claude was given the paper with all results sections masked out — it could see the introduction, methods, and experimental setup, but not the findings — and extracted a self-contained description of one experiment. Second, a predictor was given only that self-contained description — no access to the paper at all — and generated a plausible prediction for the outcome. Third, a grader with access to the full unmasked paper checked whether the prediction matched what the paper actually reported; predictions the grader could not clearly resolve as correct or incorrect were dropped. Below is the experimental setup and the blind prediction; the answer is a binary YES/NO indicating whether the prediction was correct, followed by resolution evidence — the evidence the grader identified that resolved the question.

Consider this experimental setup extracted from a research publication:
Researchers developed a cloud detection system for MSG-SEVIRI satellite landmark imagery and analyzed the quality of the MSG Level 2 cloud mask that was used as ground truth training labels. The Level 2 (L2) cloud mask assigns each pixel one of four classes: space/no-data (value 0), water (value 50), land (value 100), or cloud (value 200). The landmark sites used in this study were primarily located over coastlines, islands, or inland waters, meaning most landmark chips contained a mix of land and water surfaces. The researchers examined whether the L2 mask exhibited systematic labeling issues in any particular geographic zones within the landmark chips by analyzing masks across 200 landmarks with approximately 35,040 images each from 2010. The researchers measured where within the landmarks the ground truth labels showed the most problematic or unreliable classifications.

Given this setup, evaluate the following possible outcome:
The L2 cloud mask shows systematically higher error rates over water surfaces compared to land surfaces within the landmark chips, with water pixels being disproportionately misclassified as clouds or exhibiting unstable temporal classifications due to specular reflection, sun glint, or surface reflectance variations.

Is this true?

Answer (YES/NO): NO